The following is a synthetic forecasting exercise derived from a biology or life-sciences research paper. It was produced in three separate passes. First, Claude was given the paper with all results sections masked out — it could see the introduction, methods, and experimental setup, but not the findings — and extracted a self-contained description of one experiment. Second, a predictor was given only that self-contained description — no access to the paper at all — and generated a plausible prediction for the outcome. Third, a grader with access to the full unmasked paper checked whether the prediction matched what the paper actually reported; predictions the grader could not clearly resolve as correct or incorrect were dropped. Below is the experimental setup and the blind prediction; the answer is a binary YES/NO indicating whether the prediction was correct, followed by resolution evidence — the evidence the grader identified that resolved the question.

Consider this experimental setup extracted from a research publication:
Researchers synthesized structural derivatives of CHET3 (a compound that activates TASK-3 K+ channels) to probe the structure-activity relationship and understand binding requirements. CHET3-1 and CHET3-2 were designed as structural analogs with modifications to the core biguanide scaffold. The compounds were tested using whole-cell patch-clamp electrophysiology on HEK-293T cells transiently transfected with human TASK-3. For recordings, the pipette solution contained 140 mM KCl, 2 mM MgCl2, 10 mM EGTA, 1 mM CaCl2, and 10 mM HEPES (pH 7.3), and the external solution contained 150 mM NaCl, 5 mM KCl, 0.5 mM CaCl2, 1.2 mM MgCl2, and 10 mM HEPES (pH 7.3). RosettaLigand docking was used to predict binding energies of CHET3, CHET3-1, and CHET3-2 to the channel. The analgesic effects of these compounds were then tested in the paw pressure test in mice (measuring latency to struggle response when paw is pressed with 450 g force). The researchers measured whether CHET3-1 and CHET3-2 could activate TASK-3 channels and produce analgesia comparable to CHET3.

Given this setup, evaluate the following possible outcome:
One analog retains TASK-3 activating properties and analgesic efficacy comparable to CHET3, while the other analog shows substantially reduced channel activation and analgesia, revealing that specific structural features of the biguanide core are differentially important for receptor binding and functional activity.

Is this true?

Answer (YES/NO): YES